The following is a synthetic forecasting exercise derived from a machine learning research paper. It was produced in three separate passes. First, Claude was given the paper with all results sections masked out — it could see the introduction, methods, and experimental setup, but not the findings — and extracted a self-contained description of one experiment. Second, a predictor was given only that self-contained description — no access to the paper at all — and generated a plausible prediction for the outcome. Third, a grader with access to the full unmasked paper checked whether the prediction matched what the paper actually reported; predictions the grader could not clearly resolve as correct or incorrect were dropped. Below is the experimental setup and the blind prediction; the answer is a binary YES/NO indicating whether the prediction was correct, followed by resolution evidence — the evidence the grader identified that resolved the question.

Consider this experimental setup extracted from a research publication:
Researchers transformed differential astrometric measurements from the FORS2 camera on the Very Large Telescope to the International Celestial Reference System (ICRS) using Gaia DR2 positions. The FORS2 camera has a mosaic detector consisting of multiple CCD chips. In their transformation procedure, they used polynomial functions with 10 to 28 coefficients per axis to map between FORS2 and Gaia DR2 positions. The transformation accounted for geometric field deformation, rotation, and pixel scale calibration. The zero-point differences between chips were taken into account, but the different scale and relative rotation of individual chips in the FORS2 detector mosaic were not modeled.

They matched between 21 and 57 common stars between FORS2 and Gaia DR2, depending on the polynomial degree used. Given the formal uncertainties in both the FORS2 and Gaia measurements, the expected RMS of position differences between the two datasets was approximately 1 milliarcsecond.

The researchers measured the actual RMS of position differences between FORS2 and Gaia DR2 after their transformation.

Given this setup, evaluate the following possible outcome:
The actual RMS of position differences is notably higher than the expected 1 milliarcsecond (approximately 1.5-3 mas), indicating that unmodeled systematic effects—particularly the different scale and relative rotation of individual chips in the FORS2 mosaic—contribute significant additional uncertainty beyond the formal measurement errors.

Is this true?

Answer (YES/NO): NO